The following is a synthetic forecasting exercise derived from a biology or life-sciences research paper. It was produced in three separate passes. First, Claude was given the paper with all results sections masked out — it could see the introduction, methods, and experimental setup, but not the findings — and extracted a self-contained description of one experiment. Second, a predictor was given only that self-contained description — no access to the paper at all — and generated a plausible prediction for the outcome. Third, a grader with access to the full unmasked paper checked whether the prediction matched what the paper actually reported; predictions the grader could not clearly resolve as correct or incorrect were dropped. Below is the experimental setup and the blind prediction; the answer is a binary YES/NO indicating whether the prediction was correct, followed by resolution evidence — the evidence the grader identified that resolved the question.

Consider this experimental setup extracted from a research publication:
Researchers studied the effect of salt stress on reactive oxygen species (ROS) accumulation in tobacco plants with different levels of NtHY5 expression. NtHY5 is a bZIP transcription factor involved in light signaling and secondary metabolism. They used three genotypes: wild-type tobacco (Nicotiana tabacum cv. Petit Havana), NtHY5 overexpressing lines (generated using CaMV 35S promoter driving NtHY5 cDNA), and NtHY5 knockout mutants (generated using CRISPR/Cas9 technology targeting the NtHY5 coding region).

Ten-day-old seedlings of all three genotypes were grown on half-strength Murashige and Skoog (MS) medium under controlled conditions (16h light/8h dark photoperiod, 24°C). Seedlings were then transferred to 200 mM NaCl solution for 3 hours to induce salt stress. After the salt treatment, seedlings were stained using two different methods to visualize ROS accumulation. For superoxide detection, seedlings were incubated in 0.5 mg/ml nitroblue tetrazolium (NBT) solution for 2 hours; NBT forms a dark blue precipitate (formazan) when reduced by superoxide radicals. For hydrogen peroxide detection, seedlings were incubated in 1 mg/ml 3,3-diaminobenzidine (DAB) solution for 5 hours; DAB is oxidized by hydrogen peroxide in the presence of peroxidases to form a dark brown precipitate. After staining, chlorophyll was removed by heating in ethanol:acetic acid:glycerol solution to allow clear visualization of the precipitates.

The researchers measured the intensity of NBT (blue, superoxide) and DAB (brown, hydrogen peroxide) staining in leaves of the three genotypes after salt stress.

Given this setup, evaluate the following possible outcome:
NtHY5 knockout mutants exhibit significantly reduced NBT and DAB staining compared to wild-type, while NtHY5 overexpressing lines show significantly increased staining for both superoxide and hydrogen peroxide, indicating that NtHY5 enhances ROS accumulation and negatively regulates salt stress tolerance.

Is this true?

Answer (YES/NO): NO